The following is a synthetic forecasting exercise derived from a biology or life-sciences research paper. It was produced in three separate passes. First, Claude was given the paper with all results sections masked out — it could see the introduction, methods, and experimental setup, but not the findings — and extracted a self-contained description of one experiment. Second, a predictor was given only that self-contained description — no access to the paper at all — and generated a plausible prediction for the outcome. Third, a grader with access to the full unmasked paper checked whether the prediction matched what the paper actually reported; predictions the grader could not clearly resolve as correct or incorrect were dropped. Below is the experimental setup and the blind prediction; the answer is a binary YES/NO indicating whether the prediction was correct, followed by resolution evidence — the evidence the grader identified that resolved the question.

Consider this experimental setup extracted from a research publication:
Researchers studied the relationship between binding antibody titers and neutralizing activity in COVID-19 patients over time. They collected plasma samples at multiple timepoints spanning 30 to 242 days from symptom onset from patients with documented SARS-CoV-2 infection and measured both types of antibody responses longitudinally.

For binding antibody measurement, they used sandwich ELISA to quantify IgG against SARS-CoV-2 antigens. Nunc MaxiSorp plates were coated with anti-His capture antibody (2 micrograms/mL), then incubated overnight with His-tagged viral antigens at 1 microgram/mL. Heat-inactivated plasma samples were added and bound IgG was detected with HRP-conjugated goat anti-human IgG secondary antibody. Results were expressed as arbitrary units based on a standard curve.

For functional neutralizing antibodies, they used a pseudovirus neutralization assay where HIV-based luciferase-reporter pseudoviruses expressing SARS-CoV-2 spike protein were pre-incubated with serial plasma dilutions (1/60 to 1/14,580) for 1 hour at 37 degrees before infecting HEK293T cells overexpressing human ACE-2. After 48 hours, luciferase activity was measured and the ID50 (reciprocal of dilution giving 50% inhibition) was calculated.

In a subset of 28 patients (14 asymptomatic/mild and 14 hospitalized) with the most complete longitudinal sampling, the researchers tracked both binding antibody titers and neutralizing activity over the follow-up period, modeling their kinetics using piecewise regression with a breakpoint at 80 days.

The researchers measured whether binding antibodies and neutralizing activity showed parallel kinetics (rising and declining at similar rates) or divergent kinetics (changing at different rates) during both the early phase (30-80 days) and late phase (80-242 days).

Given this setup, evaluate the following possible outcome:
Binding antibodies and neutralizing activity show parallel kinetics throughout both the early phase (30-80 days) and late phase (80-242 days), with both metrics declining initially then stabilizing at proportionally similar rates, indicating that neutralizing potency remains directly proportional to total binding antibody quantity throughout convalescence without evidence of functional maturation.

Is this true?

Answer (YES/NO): NO